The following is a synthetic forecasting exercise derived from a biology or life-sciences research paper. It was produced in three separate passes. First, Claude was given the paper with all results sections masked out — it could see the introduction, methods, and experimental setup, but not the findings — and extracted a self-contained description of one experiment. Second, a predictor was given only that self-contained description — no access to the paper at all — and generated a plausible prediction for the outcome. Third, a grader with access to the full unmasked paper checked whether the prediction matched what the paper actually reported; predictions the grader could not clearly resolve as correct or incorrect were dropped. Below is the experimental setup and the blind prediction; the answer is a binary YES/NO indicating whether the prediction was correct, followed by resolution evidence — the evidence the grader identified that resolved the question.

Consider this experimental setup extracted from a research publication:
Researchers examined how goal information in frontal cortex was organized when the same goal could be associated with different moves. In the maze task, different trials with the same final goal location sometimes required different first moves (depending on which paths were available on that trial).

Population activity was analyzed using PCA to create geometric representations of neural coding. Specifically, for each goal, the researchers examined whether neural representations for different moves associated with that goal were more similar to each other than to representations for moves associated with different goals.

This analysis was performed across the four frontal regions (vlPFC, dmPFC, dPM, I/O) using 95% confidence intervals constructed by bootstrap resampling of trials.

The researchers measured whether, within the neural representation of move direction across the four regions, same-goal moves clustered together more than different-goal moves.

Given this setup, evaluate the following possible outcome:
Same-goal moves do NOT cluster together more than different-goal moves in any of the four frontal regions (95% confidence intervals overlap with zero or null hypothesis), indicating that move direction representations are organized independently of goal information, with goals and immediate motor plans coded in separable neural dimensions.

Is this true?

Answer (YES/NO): NO